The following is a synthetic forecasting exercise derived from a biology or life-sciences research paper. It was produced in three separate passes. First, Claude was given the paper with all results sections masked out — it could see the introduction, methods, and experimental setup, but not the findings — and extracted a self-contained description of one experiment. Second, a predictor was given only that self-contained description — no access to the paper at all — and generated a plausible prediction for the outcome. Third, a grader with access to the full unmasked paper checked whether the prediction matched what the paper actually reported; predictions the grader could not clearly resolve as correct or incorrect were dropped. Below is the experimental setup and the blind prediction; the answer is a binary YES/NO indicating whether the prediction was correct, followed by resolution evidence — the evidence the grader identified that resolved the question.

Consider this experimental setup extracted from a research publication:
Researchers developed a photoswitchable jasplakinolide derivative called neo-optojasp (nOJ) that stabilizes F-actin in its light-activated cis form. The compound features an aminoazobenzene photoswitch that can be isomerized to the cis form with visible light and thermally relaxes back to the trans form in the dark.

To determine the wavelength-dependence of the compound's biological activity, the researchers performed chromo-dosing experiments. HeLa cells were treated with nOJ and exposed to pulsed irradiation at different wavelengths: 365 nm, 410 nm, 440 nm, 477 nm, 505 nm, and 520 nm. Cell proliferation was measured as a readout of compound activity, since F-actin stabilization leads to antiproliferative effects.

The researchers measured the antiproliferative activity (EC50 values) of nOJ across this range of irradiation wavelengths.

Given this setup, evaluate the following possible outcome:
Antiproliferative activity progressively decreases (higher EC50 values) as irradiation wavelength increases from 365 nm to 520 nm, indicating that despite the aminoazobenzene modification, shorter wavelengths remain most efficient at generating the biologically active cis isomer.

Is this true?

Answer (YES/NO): NO